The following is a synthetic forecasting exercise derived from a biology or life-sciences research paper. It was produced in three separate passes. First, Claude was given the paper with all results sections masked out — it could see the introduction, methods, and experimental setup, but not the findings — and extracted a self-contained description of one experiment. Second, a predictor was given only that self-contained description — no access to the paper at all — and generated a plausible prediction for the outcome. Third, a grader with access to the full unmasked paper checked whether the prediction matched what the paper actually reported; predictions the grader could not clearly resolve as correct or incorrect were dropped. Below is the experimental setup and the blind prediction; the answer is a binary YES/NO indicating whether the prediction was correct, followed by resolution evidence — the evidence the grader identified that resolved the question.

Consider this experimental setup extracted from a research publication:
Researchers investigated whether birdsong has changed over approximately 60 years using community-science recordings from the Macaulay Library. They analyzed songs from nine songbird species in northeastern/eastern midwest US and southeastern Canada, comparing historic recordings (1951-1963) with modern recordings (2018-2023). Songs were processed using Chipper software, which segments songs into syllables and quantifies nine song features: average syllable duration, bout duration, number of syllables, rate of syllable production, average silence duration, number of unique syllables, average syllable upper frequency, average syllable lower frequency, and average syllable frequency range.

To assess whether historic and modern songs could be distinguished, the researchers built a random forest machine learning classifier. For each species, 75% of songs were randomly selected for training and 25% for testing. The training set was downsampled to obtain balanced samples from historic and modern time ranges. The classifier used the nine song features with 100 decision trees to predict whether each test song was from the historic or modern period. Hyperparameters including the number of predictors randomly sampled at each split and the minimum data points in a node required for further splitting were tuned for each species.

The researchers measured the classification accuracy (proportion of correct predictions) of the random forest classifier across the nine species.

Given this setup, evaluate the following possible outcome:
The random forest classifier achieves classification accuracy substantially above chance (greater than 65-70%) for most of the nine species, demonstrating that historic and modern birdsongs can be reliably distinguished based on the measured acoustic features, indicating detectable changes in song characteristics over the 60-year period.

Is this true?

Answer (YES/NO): NO